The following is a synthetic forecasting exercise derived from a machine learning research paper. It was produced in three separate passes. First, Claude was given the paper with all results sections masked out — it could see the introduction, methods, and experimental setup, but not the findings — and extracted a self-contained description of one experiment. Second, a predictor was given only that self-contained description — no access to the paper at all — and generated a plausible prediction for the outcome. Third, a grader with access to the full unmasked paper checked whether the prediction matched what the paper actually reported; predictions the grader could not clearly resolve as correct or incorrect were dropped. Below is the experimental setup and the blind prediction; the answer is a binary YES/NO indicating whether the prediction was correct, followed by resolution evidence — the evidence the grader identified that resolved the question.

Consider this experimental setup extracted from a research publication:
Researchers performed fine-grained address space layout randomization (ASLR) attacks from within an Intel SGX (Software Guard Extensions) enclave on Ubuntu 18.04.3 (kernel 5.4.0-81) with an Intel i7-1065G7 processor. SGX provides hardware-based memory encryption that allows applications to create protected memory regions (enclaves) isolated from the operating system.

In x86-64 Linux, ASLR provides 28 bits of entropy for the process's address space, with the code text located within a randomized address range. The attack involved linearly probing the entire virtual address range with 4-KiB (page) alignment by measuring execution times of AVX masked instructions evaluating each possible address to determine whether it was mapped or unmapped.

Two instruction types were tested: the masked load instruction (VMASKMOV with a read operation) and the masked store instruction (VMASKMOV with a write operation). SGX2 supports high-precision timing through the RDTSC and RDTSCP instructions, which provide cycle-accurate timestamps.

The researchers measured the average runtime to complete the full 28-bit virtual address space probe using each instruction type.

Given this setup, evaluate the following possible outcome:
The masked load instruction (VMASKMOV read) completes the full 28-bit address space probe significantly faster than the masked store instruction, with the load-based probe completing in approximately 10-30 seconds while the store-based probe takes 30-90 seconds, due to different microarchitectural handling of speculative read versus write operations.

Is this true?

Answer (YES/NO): NO